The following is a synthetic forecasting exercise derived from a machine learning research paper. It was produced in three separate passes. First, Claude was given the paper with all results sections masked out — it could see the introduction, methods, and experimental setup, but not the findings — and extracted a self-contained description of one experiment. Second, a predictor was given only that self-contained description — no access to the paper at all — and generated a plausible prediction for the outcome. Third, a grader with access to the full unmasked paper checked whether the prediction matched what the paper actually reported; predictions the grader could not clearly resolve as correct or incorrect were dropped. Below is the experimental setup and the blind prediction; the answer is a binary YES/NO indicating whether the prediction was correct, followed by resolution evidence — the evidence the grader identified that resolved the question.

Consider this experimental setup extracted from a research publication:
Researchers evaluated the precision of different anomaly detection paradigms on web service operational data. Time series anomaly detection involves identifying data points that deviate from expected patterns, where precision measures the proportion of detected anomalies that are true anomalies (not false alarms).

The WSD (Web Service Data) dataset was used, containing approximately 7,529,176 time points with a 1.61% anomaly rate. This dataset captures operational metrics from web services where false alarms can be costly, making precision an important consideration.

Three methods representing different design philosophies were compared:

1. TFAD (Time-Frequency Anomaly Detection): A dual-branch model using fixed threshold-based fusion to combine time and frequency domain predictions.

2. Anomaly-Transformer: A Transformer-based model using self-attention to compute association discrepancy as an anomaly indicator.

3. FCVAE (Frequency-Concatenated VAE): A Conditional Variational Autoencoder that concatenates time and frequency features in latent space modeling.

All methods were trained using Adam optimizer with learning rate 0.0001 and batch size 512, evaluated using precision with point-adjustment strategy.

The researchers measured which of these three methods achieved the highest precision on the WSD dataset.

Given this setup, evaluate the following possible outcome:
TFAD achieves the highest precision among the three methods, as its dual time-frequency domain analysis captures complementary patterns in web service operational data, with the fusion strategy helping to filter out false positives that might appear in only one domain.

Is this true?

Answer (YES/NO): NO